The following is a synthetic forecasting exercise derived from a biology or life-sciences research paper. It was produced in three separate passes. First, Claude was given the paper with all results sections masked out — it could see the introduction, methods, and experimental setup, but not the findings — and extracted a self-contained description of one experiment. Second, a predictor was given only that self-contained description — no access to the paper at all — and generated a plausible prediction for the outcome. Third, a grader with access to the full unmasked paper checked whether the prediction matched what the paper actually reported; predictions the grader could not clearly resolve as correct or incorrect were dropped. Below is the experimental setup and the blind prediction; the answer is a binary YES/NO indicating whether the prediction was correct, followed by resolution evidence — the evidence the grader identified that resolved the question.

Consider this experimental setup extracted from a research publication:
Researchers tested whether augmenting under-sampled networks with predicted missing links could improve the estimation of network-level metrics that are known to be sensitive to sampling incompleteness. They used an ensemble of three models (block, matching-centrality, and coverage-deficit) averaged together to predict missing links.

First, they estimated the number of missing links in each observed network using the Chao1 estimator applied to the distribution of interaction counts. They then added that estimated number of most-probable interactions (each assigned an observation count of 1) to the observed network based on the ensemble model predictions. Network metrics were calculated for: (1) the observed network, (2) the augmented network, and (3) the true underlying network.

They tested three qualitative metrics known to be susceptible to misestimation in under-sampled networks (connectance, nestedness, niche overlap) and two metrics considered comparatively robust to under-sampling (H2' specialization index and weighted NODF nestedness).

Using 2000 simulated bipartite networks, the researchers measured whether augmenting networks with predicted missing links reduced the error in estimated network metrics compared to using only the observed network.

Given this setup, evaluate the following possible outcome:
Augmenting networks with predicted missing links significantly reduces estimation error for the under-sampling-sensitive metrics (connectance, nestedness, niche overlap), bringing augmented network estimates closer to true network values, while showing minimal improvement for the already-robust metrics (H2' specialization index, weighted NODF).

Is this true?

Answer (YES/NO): YES